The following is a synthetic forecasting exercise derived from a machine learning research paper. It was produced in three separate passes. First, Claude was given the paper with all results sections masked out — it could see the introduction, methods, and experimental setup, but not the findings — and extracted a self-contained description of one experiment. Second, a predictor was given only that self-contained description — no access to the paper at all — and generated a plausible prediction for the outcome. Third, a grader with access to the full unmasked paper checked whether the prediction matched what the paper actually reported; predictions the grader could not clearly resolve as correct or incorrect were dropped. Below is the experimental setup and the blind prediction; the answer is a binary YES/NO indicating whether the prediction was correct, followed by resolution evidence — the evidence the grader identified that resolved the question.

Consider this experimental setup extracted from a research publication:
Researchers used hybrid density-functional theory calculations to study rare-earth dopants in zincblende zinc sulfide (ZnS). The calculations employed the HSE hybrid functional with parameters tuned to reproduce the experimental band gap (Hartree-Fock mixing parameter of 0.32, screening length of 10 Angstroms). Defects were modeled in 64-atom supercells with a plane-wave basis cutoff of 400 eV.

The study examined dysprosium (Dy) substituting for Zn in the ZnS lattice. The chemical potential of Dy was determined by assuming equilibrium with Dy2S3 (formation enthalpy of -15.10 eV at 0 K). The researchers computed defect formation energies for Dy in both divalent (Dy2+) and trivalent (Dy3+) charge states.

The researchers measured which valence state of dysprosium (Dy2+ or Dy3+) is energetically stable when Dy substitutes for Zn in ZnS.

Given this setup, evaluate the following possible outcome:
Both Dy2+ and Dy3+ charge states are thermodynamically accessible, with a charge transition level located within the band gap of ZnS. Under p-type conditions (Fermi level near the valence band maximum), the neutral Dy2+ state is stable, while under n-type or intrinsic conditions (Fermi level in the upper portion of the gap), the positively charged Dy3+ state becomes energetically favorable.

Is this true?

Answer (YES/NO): NO